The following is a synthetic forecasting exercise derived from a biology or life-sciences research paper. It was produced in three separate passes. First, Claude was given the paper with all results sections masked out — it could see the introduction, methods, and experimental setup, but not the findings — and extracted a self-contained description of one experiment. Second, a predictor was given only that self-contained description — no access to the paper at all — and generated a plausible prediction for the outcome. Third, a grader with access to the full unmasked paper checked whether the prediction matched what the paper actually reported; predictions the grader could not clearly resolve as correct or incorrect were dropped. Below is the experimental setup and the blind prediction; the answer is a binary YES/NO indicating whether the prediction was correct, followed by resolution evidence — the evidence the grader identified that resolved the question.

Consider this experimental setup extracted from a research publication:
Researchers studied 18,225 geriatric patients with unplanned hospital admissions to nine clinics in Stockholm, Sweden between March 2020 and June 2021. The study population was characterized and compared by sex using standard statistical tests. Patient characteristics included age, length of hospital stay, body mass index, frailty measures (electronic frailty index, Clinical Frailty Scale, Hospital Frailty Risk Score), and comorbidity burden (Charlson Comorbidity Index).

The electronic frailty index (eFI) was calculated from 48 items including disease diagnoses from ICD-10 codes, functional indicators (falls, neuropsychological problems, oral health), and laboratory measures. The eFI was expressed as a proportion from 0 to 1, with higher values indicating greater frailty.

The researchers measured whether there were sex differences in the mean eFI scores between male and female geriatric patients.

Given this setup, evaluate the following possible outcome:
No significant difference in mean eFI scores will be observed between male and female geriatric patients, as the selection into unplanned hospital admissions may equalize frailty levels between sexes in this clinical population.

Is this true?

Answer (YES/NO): NO